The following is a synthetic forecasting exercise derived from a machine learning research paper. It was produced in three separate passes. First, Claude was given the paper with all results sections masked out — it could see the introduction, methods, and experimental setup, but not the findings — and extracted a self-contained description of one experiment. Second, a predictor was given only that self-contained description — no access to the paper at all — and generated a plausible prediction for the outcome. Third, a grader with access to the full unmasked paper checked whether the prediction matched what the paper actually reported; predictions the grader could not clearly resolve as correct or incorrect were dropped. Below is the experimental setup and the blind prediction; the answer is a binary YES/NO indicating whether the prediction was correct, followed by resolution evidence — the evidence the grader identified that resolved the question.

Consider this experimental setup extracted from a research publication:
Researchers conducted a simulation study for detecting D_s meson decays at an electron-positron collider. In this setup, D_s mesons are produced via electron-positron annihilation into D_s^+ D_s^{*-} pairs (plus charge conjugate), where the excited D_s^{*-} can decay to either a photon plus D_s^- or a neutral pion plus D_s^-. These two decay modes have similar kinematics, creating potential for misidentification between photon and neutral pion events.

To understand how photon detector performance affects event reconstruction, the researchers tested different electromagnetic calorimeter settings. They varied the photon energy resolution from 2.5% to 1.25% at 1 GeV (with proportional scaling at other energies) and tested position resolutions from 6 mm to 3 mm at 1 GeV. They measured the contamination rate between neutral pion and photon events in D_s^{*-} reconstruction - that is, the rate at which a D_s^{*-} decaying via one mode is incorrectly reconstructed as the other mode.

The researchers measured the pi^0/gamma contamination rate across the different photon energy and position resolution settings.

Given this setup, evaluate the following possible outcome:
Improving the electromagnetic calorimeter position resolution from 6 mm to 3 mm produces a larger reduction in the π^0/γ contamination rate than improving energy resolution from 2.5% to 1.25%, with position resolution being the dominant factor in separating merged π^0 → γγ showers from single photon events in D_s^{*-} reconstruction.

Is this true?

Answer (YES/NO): NO